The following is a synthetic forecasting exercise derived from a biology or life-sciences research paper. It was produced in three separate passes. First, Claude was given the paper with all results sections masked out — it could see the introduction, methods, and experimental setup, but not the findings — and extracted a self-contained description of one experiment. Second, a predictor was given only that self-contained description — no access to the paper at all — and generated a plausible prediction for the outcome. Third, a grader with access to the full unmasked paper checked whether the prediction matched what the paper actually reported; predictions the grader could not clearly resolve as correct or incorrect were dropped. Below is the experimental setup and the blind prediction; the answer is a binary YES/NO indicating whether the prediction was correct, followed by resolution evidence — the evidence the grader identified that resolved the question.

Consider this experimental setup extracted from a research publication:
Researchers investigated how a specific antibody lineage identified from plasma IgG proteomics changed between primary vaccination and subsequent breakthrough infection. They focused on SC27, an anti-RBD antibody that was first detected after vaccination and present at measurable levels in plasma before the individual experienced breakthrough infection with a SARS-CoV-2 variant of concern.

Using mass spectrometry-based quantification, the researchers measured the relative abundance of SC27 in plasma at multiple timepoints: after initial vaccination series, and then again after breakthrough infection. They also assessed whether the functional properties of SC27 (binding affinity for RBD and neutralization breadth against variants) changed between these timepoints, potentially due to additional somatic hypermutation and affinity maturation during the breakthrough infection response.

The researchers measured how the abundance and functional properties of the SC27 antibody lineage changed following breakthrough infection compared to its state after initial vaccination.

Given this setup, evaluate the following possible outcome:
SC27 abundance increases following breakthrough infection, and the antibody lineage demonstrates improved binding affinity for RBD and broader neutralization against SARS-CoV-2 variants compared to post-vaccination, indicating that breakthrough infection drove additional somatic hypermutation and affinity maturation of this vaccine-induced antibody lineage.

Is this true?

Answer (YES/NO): YES